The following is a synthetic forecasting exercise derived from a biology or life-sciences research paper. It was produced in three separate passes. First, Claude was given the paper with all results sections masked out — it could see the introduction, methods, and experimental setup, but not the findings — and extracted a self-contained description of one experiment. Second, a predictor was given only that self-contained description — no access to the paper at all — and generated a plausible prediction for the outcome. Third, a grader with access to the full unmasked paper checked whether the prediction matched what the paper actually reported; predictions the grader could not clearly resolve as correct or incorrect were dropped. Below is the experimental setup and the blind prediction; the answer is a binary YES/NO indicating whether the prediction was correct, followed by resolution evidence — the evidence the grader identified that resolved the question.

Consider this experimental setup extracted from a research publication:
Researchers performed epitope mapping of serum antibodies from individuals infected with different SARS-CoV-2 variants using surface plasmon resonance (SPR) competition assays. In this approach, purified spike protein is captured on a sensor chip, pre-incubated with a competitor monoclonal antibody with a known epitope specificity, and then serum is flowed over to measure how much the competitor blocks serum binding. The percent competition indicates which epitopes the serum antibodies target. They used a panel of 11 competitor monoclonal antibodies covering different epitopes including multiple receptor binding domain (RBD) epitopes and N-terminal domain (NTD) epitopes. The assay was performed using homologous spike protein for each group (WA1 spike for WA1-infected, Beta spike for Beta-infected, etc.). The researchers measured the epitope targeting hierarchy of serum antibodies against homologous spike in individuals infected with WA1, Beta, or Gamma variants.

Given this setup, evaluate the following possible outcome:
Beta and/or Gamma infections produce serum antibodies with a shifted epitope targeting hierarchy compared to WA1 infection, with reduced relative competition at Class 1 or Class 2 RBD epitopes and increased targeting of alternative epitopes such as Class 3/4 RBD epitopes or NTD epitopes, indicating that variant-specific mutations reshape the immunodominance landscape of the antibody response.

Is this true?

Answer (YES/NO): NO